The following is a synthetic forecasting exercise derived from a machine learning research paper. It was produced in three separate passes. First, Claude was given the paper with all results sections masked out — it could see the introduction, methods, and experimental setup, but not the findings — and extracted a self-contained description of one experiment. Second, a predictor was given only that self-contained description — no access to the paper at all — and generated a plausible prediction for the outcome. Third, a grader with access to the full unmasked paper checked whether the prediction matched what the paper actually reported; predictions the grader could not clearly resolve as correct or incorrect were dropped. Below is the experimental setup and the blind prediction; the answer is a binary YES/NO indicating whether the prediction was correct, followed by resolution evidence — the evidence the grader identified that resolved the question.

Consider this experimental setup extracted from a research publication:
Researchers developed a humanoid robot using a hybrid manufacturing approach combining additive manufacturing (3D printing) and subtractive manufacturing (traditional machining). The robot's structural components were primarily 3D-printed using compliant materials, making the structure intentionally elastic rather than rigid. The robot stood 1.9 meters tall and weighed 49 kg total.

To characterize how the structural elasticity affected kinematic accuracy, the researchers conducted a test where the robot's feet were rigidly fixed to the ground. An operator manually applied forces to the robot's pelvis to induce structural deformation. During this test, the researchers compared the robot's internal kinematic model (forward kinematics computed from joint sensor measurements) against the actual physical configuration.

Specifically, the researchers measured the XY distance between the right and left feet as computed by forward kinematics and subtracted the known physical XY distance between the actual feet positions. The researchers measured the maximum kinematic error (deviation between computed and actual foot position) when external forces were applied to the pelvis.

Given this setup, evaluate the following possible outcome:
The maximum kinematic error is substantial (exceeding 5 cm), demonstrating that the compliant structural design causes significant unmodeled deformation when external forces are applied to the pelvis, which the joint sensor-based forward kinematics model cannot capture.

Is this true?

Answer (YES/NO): NO